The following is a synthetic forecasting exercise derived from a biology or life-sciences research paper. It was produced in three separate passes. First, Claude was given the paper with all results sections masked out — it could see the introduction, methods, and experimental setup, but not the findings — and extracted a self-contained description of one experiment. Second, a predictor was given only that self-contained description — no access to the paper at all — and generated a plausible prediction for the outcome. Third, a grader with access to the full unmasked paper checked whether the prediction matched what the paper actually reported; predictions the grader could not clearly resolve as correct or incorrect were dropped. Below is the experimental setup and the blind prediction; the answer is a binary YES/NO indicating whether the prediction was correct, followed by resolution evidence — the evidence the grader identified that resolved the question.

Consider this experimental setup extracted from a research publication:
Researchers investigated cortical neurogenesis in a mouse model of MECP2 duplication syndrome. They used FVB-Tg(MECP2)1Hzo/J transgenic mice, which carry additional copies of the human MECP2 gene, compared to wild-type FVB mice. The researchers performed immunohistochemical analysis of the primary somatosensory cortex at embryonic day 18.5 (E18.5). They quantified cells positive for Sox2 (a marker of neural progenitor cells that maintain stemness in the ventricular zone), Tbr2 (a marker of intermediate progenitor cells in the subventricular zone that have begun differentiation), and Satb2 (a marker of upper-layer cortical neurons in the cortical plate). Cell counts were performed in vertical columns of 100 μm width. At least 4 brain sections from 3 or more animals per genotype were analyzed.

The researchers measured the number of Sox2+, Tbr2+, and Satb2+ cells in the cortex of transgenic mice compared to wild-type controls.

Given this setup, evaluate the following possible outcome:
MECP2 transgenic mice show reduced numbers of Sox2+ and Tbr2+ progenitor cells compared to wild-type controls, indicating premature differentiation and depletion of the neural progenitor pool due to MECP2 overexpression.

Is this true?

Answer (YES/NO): YES